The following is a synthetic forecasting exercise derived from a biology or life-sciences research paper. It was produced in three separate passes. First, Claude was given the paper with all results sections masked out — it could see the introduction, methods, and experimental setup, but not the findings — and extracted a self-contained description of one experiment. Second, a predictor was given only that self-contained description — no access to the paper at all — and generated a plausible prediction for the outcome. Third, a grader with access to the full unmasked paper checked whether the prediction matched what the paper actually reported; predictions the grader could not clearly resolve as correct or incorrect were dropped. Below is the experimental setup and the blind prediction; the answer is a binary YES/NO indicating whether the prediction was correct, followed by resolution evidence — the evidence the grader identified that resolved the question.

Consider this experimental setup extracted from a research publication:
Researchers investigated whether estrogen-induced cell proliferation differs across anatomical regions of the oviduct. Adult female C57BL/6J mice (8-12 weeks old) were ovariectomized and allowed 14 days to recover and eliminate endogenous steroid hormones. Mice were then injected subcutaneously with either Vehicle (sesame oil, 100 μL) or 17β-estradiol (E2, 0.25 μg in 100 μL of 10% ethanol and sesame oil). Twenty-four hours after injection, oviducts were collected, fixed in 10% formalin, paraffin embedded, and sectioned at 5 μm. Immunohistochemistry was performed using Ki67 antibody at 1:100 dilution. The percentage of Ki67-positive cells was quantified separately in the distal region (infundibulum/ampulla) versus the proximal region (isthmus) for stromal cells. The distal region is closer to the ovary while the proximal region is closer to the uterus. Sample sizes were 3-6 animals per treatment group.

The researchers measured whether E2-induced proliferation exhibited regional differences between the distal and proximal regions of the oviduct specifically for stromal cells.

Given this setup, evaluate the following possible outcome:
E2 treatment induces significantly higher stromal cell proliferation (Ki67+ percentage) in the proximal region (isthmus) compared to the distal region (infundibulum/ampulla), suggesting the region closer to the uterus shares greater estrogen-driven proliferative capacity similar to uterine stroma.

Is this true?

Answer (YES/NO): NO